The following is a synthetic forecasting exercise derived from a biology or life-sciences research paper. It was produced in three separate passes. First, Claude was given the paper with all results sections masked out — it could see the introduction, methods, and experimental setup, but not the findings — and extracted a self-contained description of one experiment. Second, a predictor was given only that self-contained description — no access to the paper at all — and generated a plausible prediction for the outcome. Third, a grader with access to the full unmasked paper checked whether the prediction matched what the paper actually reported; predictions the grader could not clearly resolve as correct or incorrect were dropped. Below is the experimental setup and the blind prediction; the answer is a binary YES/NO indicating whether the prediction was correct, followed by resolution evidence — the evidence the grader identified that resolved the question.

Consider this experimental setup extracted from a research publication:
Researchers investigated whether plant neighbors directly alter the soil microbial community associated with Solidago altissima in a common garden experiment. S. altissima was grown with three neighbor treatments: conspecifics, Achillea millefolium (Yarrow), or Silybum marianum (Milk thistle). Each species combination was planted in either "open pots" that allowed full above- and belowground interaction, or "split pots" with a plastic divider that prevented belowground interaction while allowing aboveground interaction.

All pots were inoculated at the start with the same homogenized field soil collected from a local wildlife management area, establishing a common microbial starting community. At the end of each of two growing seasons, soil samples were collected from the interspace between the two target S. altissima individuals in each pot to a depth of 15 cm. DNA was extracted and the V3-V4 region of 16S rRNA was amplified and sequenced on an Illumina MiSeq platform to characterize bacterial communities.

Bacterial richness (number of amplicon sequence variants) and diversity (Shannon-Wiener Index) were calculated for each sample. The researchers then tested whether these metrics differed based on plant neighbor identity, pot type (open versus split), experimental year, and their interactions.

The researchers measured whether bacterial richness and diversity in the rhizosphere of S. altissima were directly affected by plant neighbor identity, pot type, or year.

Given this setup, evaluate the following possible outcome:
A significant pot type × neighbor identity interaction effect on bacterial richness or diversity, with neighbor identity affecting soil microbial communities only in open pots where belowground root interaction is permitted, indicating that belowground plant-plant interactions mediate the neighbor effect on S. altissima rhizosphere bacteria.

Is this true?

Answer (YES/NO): NO